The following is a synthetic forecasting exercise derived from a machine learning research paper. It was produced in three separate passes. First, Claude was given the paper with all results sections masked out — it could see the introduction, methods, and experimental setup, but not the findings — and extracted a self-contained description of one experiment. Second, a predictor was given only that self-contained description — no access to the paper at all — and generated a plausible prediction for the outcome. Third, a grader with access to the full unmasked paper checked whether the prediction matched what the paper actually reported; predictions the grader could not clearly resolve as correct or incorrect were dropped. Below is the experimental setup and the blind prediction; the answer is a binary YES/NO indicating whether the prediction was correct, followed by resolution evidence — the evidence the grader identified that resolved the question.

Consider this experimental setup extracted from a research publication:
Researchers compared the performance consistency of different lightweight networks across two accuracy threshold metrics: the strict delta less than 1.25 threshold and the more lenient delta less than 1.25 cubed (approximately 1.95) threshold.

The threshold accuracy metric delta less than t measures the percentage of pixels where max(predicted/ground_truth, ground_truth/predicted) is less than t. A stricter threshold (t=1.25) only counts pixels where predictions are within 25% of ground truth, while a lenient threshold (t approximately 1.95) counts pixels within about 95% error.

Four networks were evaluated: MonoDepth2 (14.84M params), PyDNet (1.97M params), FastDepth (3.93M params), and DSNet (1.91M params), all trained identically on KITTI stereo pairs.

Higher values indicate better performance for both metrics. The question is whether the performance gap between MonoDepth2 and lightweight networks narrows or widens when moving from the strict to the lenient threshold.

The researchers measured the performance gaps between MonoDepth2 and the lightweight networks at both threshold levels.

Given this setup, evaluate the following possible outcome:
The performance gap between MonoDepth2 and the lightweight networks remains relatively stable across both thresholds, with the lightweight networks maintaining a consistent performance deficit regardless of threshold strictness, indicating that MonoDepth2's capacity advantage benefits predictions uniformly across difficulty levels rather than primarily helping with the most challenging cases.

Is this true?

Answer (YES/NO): NO